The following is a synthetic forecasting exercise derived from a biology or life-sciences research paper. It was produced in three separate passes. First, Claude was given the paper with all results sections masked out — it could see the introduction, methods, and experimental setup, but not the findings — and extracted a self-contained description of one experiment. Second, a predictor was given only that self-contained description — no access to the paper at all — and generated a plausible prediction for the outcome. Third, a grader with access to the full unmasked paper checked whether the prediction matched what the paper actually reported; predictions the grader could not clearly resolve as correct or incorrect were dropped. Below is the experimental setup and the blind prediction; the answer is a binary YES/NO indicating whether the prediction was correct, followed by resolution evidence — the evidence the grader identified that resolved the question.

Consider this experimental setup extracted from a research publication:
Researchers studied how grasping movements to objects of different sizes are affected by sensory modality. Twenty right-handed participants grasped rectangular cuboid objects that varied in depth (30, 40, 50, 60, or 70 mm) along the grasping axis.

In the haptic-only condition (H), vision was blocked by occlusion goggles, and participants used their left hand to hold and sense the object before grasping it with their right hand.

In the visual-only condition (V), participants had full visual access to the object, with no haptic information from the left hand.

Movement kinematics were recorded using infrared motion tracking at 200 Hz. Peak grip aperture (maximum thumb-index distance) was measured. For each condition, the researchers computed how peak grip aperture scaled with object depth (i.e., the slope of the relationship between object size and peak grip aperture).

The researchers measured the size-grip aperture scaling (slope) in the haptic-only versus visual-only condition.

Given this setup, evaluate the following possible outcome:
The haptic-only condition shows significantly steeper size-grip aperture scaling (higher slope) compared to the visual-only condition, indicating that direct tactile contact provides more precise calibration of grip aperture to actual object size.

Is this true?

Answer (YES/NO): NO